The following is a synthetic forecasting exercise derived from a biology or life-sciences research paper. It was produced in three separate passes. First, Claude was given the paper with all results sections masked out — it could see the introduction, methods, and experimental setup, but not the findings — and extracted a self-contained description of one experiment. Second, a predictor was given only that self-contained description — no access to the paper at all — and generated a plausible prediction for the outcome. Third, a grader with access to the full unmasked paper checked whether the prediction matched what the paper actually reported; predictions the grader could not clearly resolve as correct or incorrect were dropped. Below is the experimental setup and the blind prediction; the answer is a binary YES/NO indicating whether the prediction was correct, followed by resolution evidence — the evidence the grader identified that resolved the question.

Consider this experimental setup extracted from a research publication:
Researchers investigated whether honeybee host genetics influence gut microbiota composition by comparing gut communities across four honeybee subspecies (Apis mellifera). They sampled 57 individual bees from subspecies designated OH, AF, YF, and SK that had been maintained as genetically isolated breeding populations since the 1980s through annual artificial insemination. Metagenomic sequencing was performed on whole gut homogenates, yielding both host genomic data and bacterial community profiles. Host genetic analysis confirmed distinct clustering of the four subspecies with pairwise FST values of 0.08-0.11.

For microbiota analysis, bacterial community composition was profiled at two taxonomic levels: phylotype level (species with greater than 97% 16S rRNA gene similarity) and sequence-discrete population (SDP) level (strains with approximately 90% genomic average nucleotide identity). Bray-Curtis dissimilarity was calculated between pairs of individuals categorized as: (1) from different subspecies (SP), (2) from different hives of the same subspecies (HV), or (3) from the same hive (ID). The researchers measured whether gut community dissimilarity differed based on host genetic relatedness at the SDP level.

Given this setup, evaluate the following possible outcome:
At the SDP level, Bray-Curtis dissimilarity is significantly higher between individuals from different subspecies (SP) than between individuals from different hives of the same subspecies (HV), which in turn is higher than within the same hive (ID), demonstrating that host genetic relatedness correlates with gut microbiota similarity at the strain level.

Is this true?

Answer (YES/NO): NO